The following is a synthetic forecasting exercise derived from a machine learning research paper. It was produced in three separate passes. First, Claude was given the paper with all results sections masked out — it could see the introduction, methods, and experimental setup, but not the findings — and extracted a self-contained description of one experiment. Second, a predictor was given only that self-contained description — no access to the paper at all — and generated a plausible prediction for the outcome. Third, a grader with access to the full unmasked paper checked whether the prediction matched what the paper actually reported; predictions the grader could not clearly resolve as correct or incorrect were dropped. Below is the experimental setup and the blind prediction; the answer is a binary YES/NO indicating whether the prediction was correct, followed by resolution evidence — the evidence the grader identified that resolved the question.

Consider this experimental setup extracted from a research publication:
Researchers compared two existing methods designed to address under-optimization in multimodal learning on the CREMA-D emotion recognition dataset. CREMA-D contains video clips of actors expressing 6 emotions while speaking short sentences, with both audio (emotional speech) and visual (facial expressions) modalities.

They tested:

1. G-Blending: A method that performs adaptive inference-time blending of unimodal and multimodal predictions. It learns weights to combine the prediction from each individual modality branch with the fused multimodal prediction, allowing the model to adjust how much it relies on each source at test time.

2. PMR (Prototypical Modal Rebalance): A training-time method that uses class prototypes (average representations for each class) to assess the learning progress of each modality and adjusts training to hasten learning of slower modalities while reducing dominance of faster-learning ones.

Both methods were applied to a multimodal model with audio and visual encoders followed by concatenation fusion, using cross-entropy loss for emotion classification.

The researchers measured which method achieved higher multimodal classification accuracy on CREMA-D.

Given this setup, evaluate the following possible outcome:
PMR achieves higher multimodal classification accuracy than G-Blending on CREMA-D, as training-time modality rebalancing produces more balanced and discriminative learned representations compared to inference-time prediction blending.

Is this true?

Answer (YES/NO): NO